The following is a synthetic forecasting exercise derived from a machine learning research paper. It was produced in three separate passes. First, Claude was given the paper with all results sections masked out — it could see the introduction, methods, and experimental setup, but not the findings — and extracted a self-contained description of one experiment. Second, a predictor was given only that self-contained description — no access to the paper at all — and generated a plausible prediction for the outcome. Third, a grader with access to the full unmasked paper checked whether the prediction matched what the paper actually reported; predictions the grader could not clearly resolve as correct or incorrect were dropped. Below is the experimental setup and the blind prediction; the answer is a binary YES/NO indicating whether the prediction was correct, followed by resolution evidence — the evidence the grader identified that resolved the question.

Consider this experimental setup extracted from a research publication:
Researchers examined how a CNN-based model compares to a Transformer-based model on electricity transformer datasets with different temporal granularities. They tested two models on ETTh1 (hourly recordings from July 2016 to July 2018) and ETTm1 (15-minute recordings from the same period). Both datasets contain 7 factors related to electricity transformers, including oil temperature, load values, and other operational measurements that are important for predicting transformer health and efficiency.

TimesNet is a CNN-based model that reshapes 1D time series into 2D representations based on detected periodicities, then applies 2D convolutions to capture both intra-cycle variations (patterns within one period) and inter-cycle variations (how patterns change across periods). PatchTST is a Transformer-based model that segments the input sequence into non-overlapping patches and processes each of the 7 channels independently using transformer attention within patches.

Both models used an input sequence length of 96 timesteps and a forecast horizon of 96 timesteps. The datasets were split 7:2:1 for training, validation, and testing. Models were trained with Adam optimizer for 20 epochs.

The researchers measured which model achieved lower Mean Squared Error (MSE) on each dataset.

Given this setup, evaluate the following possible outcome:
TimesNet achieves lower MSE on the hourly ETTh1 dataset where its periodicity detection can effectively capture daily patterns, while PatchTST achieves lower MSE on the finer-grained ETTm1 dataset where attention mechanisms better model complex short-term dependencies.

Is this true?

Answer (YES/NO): YES